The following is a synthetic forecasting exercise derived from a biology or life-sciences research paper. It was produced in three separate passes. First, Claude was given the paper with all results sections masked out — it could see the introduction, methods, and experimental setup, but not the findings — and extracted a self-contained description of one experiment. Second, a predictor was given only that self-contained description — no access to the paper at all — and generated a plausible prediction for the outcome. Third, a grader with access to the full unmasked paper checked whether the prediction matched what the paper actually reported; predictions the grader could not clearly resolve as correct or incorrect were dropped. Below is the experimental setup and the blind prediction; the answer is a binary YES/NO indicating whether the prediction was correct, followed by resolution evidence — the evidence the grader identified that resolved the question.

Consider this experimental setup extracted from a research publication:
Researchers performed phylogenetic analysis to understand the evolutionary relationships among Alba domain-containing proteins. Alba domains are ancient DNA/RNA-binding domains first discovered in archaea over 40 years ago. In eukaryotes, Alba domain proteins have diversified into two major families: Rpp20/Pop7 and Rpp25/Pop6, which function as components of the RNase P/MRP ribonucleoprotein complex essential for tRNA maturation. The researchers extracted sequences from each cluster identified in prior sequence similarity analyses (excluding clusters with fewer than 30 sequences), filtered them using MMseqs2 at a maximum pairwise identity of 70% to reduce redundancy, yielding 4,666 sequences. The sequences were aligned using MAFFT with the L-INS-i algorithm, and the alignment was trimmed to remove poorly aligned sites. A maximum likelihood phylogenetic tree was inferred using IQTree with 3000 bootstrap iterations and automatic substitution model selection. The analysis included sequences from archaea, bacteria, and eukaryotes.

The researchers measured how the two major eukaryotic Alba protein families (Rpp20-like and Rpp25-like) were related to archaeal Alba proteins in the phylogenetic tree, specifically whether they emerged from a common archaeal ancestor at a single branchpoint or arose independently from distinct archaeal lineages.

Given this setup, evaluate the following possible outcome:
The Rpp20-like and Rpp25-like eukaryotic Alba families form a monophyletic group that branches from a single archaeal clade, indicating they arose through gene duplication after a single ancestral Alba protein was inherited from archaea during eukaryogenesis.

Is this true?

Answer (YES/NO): YES